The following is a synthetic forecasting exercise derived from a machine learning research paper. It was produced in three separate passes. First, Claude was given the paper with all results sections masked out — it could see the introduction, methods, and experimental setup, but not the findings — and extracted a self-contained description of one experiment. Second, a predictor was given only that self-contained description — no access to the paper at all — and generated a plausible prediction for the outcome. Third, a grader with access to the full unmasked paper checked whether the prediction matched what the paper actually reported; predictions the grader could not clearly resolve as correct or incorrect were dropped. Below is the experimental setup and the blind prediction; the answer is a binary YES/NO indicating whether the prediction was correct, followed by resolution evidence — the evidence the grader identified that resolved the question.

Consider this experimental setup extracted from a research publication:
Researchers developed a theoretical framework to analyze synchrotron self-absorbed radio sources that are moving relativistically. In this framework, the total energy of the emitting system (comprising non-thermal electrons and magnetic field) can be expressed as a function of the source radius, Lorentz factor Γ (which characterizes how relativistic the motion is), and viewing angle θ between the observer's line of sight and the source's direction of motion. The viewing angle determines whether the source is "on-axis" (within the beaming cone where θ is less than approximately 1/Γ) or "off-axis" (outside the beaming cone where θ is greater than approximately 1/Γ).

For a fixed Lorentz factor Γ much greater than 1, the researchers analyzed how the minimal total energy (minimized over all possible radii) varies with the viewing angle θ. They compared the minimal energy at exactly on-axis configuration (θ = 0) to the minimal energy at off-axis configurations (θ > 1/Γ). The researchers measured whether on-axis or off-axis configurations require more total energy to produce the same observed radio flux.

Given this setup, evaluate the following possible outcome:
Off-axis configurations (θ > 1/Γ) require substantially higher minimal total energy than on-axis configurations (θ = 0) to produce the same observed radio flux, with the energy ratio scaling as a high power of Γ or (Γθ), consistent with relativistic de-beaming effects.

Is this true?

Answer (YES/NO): YES